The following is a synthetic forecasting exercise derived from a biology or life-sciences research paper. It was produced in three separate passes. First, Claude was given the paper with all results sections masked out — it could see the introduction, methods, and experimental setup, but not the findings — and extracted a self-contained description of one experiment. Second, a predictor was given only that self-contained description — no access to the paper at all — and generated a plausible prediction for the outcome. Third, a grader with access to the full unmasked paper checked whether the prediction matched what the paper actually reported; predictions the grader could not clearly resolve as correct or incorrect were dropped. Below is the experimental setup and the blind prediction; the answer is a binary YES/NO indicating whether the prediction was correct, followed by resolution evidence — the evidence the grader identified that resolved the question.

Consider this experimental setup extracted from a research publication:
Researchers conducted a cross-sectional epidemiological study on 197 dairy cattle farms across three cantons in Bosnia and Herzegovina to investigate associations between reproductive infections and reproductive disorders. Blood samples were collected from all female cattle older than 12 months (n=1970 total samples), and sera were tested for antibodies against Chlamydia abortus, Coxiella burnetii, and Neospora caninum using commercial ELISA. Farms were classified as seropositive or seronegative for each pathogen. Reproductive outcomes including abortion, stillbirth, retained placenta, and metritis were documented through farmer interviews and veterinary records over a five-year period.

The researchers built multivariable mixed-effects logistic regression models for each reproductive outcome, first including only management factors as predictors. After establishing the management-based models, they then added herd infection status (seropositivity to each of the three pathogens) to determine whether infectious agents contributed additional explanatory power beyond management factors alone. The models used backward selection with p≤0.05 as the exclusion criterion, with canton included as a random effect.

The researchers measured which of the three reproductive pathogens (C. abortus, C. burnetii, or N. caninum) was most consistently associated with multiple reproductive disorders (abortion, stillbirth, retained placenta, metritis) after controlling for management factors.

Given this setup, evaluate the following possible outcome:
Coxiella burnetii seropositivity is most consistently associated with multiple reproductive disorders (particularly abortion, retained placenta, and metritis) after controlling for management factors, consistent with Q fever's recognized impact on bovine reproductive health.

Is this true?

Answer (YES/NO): NO